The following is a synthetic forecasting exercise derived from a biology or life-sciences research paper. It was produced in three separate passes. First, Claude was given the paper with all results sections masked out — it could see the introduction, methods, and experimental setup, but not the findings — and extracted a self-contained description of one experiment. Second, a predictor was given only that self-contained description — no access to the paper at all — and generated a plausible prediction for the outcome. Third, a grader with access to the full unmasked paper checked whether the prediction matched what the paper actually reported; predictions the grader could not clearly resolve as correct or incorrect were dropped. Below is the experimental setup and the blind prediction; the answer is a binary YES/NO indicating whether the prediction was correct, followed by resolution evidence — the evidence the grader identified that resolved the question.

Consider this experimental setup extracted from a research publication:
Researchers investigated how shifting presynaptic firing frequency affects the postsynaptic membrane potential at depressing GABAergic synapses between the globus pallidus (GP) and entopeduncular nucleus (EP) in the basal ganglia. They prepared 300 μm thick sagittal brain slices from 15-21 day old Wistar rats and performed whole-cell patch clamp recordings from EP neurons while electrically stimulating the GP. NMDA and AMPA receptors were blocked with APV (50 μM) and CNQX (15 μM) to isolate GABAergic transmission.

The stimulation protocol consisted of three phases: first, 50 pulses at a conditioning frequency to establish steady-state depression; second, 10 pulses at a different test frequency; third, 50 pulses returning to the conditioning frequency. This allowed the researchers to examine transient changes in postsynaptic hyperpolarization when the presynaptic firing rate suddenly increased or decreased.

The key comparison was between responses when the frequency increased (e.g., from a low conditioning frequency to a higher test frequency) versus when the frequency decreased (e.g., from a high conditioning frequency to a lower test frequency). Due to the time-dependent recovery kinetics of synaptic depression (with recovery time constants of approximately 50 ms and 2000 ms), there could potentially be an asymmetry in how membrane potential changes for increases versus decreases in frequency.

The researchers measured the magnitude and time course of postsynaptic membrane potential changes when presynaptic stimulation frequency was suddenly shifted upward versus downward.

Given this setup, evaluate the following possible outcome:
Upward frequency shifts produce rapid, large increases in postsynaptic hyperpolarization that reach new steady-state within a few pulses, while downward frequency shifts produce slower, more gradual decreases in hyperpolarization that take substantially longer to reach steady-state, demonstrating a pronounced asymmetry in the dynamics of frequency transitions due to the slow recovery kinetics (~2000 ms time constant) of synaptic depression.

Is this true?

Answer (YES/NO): NO